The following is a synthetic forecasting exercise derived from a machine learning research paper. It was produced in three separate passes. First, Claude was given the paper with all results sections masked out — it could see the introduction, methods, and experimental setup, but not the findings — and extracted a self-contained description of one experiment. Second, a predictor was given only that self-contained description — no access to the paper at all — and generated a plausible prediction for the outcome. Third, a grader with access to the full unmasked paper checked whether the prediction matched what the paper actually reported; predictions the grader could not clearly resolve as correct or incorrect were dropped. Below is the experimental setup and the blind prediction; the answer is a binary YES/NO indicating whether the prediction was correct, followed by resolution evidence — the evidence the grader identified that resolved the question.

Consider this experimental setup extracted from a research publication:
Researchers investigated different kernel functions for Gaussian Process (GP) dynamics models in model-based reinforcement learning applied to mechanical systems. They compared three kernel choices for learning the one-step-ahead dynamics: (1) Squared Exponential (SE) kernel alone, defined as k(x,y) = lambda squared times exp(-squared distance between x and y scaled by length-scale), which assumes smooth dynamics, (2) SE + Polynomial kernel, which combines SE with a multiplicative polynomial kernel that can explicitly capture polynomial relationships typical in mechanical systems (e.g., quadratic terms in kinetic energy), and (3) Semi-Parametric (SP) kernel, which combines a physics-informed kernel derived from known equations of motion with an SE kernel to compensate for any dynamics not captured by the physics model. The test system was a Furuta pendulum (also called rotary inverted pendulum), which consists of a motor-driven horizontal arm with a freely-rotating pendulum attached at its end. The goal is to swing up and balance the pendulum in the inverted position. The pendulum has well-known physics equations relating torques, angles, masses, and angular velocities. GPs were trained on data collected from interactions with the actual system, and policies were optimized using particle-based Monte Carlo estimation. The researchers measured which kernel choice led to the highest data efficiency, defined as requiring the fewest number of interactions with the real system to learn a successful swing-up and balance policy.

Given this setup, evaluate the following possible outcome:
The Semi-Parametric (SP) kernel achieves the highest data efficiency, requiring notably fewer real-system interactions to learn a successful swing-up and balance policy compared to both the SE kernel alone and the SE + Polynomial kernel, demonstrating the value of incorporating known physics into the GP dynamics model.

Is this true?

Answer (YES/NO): YES